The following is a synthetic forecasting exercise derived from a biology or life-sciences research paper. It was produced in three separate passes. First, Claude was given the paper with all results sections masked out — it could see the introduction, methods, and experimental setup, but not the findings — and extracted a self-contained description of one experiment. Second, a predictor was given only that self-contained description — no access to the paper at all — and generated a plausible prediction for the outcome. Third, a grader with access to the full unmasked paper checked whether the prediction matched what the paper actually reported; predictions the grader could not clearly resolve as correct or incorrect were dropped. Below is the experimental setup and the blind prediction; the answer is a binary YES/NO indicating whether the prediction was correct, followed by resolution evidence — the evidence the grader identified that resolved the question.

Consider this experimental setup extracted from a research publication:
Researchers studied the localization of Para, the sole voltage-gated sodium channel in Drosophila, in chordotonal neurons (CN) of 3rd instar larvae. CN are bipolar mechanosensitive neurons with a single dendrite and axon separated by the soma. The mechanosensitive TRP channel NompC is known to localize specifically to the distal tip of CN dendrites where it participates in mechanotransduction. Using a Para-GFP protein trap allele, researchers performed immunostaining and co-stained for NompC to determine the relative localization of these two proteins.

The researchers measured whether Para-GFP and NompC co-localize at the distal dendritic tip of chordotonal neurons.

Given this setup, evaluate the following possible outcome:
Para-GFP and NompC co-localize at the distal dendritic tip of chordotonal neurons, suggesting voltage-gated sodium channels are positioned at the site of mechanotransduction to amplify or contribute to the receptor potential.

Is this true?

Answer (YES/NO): YES